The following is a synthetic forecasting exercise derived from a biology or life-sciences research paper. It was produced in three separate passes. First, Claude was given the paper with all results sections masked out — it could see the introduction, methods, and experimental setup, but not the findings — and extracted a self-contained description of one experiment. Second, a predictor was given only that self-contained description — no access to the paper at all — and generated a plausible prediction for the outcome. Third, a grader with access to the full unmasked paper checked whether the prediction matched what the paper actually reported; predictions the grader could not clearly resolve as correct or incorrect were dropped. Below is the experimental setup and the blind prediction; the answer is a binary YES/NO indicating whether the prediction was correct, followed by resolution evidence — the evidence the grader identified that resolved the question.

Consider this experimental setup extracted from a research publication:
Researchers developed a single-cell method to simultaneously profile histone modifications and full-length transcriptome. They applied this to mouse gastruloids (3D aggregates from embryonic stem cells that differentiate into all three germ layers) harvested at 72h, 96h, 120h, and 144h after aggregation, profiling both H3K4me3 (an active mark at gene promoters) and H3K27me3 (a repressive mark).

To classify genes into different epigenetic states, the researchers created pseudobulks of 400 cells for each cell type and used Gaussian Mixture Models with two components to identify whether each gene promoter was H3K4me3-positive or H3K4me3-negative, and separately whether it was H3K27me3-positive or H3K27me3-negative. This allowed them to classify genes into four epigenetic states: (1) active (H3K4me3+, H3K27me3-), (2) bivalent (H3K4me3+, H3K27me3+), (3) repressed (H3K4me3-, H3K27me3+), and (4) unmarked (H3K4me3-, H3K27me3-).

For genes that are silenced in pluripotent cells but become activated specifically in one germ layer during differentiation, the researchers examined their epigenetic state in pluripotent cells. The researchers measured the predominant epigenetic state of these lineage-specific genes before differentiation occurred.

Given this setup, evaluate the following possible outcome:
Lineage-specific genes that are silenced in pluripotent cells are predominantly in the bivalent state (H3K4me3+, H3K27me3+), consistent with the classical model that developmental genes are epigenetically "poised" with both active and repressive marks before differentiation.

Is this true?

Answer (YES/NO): YES